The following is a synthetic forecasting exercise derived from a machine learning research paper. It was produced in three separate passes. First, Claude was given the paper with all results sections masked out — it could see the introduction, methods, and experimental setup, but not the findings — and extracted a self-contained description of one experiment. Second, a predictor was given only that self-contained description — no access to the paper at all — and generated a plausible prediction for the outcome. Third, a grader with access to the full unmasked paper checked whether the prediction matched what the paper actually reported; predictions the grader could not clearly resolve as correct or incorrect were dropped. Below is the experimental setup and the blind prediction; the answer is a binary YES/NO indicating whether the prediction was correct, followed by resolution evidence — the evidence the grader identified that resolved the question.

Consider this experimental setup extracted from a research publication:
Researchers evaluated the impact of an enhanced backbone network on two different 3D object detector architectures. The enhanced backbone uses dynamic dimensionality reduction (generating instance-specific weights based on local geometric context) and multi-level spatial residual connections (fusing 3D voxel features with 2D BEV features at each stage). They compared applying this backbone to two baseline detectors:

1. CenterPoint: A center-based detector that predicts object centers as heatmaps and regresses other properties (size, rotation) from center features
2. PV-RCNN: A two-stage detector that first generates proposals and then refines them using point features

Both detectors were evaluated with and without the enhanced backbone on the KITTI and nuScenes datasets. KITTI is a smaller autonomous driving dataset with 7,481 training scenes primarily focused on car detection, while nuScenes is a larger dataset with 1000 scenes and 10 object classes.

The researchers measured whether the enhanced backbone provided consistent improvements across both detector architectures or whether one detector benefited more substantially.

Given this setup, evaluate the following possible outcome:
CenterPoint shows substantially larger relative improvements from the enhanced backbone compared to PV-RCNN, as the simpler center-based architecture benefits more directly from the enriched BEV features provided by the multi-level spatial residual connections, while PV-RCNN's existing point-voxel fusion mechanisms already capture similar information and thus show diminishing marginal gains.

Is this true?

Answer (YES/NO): NO